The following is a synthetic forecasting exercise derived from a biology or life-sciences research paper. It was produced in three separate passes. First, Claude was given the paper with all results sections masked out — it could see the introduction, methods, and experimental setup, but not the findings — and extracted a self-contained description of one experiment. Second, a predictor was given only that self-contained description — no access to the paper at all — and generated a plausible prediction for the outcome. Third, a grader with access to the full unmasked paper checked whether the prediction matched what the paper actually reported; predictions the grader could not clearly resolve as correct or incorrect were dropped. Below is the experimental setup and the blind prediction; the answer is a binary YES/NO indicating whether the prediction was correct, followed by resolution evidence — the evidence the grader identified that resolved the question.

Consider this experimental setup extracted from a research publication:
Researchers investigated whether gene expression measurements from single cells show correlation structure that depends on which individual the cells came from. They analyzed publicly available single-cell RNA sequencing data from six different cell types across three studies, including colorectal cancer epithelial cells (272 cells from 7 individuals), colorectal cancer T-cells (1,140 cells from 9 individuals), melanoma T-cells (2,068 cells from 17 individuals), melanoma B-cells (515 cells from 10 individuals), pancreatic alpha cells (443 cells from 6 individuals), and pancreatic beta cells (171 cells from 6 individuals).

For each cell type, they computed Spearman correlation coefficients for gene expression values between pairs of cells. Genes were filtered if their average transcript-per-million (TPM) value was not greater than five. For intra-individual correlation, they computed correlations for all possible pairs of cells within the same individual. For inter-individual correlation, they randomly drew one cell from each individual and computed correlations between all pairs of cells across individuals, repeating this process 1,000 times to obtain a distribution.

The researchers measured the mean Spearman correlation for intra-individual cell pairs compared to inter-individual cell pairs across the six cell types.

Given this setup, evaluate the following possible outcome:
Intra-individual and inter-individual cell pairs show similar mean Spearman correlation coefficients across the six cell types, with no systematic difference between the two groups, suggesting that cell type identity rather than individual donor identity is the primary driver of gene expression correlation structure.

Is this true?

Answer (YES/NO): NO